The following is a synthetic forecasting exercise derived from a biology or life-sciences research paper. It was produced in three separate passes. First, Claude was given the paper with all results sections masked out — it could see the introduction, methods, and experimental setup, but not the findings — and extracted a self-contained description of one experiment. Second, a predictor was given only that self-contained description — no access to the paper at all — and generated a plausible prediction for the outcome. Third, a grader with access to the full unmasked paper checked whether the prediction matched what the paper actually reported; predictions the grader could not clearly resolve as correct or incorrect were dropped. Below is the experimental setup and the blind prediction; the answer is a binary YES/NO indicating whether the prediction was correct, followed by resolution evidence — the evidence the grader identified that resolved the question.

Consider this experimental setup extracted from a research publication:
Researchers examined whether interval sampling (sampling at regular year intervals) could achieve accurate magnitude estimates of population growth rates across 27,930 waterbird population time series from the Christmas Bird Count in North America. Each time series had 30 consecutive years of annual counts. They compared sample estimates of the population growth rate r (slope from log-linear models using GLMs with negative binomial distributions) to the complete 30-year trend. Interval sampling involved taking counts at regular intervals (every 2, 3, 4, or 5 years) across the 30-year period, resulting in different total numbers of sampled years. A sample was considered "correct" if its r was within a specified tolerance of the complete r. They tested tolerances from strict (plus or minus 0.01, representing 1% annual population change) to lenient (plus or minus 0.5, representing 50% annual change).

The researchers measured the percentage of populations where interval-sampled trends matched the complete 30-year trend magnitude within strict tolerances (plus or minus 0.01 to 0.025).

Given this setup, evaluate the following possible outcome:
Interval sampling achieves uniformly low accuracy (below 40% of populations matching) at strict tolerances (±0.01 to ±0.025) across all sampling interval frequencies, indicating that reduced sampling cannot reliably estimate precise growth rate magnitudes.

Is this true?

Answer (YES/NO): NO